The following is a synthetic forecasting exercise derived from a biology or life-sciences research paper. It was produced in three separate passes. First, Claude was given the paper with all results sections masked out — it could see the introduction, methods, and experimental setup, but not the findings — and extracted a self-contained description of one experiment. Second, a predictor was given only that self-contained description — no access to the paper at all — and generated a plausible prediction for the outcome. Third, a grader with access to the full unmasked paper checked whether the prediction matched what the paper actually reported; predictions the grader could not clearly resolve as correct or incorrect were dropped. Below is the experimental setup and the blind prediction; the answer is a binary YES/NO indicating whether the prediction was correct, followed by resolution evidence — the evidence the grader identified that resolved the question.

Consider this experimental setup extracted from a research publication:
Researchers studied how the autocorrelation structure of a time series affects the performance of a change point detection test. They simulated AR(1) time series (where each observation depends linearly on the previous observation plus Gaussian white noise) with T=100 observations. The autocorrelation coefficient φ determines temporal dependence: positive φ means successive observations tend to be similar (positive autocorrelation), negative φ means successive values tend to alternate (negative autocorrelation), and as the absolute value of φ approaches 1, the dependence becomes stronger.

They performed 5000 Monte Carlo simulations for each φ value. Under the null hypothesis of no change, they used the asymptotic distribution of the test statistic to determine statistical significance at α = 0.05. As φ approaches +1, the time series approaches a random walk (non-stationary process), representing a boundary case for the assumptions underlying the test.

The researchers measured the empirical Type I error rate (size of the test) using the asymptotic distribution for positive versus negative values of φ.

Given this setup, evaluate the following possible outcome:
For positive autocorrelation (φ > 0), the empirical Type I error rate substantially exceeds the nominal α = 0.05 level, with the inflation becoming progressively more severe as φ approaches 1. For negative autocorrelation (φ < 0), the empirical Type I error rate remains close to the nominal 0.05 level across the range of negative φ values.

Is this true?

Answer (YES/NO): NO